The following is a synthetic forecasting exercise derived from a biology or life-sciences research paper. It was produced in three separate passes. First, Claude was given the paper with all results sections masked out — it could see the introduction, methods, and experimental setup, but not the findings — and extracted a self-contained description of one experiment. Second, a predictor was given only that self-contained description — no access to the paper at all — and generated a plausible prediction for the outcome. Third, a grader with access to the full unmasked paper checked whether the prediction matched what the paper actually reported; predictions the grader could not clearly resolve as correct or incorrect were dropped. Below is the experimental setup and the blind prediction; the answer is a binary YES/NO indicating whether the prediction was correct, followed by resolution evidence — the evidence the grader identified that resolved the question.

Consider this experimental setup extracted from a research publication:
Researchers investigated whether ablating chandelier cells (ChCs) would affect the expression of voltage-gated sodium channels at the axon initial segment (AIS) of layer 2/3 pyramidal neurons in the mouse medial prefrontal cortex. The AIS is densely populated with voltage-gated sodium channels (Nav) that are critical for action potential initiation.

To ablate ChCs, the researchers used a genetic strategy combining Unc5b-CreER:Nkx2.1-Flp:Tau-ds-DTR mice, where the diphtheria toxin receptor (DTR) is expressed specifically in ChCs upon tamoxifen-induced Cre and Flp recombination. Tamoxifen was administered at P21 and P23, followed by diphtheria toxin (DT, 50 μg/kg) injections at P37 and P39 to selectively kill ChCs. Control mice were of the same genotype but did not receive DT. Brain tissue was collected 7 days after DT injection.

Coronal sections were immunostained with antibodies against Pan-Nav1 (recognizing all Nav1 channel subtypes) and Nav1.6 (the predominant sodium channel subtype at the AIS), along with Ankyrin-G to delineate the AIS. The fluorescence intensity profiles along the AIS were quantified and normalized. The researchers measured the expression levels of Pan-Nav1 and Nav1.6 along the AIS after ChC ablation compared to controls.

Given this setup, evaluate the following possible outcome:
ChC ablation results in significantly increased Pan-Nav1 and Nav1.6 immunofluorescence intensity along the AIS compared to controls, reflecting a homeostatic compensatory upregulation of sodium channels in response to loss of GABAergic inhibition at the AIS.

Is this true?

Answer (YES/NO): NO